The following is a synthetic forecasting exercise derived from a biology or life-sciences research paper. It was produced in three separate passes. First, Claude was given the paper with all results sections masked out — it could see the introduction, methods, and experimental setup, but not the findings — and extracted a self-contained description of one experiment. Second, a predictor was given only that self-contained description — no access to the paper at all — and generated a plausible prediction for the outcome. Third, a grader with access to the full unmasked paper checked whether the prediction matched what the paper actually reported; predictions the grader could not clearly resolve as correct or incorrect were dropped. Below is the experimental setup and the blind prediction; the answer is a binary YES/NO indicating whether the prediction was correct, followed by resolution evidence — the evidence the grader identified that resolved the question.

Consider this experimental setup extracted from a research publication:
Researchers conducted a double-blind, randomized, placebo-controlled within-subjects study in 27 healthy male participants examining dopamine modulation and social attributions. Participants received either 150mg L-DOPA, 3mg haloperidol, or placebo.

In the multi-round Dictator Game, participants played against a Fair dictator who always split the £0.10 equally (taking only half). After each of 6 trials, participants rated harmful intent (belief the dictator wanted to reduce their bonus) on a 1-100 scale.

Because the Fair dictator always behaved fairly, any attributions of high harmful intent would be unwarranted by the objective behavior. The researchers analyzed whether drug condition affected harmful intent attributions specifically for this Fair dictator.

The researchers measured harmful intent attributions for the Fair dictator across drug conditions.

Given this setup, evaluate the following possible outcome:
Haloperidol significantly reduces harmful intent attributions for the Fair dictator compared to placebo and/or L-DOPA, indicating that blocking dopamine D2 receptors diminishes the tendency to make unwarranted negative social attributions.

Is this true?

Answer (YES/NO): YES